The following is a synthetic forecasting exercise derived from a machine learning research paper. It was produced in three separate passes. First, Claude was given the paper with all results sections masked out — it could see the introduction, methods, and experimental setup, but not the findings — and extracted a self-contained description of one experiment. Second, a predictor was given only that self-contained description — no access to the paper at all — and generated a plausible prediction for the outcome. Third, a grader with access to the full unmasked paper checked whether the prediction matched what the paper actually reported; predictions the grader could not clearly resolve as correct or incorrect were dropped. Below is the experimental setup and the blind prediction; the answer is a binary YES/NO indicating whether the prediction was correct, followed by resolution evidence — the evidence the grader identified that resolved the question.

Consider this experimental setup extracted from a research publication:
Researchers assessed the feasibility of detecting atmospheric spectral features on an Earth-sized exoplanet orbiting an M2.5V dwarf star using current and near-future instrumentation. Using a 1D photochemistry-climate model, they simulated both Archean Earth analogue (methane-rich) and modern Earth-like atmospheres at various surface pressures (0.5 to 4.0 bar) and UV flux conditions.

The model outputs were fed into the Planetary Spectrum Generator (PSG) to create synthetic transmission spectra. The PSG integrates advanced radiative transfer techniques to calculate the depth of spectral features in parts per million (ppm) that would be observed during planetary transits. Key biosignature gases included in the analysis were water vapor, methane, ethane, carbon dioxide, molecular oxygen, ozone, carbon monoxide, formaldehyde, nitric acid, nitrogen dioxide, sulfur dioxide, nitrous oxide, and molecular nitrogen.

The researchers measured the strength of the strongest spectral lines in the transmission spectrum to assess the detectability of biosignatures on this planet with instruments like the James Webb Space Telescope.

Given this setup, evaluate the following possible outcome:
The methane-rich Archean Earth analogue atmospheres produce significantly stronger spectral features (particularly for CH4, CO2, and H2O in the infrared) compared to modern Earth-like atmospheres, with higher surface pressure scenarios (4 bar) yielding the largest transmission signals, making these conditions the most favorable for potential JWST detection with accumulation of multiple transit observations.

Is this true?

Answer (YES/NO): NO